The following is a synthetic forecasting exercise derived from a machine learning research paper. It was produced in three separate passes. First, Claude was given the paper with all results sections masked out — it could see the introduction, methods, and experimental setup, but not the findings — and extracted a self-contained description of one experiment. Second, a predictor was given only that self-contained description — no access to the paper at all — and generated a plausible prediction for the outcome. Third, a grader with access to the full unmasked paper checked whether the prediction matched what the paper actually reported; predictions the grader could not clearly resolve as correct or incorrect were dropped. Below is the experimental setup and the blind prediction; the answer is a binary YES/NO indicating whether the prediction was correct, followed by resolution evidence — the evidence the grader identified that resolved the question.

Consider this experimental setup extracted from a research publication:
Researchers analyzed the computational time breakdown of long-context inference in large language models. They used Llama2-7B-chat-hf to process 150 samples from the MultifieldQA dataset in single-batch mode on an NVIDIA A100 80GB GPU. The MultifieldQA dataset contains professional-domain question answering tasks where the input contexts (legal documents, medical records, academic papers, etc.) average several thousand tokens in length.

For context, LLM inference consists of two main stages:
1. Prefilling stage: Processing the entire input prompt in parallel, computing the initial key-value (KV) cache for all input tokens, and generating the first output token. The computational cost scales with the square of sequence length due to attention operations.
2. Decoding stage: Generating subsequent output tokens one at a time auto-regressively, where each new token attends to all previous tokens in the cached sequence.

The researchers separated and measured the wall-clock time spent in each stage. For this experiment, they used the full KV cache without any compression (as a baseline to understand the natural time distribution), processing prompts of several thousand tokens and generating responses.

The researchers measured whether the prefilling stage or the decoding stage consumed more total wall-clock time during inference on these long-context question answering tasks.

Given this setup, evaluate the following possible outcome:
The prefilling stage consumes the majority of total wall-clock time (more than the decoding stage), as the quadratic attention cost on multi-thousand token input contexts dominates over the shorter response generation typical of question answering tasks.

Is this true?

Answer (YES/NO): YES